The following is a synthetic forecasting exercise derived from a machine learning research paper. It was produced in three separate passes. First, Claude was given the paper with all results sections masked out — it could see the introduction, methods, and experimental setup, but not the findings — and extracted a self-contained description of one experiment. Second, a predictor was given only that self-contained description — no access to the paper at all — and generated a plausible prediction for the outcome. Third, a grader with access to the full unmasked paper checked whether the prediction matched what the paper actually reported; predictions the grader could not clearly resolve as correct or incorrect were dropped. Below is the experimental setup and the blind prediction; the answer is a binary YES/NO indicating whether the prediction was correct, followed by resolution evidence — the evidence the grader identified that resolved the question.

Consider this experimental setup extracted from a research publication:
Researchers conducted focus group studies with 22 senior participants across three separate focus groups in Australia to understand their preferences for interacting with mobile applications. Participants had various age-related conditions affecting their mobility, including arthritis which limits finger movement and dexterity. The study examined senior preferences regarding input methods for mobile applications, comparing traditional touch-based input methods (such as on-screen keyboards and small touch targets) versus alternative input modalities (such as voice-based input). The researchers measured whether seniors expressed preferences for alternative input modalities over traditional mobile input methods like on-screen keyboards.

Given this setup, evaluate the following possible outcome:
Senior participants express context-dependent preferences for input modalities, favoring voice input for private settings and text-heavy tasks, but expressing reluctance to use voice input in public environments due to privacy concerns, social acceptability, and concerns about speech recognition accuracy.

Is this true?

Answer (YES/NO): NO